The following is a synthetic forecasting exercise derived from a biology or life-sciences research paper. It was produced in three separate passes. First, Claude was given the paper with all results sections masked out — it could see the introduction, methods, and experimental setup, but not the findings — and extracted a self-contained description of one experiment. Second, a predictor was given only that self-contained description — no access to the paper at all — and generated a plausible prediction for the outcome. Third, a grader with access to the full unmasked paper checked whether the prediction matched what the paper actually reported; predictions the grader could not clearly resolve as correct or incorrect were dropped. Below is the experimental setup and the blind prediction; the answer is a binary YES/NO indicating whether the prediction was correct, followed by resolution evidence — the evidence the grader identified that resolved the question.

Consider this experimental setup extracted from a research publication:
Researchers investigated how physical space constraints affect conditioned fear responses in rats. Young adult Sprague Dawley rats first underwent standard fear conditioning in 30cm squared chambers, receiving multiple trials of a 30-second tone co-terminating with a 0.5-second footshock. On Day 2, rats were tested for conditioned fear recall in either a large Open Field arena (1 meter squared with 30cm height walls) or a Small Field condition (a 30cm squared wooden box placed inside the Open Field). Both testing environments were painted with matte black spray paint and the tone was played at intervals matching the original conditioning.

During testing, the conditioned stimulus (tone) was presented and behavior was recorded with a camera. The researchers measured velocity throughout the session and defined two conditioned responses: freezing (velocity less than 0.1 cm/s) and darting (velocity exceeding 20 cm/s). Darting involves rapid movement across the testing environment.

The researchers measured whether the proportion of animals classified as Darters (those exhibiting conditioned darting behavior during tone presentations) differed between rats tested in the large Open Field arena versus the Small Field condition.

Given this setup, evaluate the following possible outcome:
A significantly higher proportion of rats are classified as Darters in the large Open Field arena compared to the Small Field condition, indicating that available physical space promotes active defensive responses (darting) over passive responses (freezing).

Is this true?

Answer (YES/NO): YES